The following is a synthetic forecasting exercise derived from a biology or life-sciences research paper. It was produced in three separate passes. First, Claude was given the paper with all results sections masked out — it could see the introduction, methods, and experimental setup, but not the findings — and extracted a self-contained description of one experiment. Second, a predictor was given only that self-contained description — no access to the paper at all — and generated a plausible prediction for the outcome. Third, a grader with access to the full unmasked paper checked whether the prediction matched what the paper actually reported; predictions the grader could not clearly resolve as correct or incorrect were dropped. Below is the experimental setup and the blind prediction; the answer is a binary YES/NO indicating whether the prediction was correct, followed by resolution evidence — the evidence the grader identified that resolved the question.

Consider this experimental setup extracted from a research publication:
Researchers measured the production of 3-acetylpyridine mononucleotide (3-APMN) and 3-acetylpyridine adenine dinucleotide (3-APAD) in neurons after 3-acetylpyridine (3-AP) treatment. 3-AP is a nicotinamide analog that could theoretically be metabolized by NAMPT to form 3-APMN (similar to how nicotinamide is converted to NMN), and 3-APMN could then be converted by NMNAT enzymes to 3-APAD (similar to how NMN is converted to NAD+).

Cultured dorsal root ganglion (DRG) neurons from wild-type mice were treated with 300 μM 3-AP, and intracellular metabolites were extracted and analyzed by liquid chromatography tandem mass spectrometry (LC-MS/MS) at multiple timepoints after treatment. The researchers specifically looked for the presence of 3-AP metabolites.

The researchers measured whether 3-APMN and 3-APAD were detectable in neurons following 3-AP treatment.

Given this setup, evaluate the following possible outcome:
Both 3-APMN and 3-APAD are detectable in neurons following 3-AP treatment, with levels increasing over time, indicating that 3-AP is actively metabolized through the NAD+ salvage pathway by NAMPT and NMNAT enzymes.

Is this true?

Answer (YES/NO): YES